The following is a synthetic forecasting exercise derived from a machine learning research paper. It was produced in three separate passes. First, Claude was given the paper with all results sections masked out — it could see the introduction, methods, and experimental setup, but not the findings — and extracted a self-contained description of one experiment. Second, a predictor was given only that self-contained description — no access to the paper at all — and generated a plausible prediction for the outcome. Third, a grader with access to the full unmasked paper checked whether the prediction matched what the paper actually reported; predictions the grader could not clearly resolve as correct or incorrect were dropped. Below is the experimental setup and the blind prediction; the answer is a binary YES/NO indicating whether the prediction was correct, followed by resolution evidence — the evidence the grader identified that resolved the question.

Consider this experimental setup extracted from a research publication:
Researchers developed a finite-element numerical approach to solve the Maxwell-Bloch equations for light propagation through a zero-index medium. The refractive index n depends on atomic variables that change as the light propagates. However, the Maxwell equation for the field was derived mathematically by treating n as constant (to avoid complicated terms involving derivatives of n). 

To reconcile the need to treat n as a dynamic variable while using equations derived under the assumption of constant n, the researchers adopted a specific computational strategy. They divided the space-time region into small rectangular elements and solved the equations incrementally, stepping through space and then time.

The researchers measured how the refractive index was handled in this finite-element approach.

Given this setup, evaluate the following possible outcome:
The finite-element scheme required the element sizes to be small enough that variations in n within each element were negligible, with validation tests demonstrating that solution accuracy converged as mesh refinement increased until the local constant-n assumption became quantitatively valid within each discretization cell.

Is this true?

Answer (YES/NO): NO